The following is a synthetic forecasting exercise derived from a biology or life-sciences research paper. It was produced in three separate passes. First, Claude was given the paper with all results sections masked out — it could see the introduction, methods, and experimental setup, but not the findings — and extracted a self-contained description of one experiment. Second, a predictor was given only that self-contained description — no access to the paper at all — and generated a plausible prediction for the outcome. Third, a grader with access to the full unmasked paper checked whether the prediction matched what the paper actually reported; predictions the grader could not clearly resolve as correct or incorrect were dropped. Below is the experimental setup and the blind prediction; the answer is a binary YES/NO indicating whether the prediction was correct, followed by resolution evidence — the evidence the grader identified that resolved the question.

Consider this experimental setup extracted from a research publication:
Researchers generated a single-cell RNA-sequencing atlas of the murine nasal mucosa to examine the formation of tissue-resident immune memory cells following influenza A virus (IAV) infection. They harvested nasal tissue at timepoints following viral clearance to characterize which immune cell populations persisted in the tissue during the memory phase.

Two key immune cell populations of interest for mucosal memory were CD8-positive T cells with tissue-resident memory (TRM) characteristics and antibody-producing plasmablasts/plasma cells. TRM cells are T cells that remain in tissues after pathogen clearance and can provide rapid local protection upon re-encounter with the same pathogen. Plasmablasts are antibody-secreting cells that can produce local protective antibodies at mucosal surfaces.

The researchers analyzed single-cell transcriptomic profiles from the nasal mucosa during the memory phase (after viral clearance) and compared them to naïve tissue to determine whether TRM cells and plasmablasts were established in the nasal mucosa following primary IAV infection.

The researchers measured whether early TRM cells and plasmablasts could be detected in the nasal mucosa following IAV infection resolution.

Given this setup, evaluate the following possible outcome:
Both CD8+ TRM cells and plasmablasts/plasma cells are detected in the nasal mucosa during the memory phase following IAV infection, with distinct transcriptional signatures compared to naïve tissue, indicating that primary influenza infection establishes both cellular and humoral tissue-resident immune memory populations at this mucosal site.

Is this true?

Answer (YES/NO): YES